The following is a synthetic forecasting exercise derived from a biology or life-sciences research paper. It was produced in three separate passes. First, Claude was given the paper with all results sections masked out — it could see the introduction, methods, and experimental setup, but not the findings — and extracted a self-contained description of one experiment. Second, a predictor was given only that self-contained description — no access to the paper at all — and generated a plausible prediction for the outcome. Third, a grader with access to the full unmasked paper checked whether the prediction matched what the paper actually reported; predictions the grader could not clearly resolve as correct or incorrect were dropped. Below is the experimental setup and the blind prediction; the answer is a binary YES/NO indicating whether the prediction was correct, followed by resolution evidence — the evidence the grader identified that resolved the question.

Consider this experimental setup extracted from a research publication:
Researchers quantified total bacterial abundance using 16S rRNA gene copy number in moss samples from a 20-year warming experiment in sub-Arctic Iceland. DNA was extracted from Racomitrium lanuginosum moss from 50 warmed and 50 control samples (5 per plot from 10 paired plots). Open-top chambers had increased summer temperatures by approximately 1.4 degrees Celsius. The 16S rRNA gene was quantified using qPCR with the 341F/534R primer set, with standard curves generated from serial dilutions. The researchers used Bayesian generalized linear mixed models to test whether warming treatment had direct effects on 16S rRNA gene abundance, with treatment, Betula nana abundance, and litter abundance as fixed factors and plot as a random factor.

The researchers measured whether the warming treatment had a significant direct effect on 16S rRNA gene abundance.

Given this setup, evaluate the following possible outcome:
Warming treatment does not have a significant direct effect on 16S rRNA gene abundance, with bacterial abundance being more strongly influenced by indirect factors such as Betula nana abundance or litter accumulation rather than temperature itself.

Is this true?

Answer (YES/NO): YES